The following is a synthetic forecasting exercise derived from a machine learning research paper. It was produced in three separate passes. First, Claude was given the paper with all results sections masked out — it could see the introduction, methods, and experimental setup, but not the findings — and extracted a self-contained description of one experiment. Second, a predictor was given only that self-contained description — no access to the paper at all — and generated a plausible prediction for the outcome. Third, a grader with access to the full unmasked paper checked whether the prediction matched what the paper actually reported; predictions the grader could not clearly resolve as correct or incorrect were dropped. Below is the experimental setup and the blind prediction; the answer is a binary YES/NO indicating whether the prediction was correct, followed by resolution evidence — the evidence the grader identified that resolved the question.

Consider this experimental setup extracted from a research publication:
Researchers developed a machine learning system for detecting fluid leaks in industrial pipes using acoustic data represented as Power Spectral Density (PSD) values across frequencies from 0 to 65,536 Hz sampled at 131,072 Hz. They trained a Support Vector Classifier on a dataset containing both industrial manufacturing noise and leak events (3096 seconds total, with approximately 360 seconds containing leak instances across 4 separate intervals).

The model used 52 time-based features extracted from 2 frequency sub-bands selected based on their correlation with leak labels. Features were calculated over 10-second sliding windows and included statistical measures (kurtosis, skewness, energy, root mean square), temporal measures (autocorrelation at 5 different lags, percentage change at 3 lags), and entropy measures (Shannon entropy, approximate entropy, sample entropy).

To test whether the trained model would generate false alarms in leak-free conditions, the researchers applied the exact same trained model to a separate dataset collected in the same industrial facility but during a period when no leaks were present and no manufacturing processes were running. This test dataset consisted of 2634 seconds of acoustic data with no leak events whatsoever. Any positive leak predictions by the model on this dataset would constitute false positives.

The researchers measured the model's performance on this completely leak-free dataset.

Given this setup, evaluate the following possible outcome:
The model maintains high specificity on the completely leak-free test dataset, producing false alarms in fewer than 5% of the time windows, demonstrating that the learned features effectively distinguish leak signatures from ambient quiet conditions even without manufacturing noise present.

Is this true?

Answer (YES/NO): YES